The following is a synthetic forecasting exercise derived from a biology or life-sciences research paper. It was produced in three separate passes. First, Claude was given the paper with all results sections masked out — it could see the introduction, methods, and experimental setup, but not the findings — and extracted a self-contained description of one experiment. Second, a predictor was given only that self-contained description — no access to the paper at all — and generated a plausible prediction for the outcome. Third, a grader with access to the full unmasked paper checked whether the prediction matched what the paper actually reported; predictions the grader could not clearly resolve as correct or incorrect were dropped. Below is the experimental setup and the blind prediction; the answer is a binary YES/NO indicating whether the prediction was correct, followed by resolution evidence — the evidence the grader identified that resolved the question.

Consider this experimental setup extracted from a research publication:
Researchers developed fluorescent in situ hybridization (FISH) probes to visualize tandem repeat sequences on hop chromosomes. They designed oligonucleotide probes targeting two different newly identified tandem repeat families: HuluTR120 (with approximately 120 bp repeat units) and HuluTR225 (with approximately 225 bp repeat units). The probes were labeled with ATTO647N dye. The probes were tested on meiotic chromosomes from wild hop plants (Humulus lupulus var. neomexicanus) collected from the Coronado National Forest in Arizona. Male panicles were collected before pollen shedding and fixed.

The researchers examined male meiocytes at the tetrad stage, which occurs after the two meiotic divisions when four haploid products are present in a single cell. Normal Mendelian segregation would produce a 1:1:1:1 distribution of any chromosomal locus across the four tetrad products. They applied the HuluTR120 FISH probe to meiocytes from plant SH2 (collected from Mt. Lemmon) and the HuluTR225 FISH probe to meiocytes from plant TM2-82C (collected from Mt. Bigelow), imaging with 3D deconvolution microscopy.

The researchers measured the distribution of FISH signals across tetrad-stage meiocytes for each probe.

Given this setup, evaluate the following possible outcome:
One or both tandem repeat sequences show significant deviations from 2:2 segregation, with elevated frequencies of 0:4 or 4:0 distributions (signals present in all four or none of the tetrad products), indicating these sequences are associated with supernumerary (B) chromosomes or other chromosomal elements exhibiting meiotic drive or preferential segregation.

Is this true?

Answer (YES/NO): NO